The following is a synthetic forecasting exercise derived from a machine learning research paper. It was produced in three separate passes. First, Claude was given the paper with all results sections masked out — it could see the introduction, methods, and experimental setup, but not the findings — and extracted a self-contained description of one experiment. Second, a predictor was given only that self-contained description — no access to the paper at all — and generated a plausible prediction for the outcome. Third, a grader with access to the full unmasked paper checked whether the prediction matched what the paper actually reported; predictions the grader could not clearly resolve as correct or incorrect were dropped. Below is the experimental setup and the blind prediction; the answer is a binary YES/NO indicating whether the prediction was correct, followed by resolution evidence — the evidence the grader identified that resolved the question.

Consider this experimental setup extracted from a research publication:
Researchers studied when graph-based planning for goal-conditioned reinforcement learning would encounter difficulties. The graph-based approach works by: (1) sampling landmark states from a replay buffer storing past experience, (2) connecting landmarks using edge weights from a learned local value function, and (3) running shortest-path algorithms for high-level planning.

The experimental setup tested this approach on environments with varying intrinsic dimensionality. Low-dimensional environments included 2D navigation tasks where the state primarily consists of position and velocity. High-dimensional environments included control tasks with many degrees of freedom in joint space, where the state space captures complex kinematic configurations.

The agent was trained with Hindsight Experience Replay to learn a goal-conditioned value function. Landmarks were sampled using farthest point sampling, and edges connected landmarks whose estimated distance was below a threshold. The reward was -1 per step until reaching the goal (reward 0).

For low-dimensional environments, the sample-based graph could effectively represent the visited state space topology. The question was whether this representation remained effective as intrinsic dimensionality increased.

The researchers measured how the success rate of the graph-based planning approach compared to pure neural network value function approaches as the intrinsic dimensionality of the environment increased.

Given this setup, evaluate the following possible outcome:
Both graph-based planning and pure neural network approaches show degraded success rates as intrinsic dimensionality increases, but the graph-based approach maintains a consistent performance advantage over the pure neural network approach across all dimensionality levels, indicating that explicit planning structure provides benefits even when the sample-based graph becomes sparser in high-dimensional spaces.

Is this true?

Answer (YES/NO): NO